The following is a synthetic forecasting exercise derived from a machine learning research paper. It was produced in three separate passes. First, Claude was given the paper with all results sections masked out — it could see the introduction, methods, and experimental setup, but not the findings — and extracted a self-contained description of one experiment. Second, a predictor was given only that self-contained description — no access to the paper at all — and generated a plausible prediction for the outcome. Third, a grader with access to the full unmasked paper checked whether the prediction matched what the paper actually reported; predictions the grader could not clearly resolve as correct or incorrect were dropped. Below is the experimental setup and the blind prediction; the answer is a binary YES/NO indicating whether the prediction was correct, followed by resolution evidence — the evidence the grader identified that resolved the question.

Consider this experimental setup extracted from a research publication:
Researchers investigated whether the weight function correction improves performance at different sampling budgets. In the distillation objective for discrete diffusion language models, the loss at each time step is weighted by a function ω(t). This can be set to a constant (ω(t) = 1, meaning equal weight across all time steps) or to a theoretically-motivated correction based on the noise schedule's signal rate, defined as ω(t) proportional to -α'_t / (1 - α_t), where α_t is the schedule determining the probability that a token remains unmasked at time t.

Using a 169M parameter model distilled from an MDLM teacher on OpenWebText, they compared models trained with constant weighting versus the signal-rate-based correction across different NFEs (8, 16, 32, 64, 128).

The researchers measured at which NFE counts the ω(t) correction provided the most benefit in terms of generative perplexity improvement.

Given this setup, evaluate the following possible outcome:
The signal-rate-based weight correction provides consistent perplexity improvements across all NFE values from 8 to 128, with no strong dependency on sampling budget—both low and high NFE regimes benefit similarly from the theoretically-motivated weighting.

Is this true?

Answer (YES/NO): NO